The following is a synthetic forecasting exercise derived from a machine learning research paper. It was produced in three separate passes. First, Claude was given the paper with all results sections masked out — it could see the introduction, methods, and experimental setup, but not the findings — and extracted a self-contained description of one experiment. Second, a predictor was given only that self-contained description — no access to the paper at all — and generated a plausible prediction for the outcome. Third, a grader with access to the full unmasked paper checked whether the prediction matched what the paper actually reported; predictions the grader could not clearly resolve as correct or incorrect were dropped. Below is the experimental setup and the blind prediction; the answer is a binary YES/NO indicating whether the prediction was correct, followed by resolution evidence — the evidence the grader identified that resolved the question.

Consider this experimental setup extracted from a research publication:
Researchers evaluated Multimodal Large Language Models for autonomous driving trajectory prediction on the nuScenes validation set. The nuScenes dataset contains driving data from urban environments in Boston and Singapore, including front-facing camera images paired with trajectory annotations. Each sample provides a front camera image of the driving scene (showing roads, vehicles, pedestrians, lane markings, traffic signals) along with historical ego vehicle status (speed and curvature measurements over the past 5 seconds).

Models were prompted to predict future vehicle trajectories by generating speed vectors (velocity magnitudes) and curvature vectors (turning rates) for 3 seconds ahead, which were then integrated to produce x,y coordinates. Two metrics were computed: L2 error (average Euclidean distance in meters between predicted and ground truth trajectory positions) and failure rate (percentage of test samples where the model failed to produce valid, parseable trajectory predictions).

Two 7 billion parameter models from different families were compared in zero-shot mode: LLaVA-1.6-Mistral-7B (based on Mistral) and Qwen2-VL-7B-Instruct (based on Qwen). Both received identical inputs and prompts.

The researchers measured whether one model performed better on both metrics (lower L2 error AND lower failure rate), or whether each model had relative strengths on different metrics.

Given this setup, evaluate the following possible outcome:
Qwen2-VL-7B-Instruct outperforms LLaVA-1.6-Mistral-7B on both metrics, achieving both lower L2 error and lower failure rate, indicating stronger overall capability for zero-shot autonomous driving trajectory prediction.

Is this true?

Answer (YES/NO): NO